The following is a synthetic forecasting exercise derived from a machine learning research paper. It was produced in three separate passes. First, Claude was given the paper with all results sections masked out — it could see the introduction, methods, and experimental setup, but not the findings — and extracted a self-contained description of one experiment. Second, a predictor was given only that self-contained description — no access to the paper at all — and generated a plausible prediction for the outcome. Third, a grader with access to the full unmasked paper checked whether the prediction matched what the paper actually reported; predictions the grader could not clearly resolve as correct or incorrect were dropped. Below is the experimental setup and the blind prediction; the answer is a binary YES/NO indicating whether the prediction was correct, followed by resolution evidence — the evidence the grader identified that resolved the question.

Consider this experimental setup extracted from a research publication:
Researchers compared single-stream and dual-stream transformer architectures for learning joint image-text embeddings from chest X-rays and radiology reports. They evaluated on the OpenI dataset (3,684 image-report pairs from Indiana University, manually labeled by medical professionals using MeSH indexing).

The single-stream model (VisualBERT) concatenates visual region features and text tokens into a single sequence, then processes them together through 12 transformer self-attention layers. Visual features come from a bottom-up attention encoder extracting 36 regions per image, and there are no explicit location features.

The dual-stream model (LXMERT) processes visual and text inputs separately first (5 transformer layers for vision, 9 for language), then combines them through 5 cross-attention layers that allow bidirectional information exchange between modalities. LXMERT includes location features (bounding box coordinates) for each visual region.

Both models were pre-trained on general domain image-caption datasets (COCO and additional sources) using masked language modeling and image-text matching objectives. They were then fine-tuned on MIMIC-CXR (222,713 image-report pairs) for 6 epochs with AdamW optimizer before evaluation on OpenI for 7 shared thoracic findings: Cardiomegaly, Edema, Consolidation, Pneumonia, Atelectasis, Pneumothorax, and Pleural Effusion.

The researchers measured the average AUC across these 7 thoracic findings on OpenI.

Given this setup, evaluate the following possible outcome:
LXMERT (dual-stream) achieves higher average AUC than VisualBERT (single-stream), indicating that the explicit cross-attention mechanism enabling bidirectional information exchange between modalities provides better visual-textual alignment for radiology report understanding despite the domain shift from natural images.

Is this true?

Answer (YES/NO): NO